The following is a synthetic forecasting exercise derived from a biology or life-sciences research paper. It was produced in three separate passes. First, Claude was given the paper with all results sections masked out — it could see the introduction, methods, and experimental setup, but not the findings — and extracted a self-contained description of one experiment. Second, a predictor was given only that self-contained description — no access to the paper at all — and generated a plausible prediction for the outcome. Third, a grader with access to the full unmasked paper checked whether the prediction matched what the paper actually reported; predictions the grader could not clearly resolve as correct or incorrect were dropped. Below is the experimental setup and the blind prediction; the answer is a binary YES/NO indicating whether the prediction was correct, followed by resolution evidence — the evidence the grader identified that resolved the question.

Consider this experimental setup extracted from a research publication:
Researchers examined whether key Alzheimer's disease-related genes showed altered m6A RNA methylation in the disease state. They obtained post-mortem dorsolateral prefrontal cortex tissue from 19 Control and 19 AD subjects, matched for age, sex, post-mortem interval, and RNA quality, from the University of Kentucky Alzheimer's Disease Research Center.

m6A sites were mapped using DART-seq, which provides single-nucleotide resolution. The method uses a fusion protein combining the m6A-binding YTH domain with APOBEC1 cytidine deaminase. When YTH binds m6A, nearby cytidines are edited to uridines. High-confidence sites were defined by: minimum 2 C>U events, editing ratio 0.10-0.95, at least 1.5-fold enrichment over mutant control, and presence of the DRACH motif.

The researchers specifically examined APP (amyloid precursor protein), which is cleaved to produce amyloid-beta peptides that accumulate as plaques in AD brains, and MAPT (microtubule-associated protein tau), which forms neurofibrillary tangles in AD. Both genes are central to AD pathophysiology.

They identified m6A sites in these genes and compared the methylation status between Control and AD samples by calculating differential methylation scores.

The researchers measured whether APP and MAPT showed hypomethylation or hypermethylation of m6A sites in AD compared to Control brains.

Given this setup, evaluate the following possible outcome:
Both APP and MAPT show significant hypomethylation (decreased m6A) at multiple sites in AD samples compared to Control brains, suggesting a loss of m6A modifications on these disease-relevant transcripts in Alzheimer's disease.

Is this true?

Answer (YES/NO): YES